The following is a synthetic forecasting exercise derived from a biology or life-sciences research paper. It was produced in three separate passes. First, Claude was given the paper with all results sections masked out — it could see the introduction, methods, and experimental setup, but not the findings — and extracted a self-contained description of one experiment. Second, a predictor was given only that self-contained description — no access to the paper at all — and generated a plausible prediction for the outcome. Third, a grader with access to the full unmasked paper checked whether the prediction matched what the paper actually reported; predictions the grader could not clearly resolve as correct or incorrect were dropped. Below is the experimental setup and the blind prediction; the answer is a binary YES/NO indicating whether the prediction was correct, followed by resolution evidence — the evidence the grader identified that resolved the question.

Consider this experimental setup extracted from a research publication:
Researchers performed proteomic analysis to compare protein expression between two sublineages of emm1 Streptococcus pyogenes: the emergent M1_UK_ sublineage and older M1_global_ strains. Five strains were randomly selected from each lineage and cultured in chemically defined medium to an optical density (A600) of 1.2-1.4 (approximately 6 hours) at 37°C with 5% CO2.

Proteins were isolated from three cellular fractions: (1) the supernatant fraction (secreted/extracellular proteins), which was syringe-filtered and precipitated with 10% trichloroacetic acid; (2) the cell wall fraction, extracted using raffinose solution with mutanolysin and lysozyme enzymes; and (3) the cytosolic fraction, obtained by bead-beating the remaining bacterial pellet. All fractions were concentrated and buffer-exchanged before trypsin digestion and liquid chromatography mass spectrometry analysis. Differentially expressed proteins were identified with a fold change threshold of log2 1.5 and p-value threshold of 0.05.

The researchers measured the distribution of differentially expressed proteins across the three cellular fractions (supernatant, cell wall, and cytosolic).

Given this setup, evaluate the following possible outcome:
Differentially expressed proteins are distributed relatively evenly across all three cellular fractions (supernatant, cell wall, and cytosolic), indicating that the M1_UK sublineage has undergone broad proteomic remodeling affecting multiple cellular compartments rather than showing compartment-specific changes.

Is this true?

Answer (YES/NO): NO